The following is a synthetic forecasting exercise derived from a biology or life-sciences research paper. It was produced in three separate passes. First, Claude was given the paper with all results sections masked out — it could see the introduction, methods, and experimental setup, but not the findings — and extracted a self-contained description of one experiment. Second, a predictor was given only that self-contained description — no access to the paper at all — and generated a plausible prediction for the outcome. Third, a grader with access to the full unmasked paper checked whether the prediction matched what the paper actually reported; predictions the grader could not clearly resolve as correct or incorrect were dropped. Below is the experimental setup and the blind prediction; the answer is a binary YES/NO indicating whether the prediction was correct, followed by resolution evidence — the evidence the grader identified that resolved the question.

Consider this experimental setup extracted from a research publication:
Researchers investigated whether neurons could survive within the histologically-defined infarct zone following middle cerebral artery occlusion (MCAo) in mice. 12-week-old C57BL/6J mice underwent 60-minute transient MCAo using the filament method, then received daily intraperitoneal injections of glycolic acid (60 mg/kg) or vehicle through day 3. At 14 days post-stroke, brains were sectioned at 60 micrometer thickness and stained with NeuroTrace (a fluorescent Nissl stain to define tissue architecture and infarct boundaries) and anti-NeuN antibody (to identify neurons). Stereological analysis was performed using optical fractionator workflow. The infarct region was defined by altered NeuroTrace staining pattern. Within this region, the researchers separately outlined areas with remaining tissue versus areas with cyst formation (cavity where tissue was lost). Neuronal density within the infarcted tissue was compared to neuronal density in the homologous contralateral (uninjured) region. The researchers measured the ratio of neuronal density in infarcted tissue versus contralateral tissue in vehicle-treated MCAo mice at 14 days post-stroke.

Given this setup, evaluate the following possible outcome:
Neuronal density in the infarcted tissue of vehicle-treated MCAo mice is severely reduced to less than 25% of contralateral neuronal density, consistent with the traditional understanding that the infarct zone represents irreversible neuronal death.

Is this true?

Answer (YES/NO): NO